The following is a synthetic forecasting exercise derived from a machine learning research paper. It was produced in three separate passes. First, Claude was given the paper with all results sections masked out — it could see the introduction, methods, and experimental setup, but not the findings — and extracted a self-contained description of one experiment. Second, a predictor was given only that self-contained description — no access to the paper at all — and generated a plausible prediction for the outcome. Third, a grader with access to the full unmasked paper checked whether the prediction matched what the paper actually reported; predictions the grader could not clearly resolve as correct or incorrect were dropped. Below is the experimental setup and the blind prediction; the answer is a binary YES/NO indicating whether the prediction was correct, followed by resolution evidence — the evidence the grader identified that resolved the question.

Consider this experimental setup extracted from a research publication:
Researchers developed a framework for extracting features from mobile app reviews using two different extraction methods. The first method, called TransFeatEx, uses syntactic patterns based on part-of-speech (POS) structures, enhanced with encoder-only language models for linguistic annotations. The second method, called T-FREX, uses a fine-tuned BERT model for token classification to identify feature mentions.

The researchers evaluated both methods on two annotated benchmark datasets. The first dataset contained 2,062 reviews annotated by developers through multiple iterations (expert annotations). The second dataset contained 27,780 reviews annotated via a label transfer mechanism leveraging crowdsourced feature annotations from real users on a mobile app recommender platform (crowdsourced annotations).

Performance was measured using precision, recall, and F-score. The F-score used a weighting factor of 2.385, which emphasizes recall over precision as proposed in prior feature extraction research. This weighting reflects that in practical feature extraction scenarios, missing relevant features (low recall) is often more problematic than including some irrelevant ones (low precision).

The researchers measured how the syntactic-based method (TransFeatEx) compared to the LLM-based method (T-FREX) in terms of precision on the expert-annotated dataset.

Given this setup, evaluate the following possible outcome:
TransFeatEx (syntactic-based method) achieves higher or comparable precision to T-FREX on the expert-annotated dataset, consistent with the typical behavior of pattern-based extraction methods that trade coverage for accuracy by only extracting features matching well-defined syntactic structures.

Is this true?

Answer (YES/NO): NO